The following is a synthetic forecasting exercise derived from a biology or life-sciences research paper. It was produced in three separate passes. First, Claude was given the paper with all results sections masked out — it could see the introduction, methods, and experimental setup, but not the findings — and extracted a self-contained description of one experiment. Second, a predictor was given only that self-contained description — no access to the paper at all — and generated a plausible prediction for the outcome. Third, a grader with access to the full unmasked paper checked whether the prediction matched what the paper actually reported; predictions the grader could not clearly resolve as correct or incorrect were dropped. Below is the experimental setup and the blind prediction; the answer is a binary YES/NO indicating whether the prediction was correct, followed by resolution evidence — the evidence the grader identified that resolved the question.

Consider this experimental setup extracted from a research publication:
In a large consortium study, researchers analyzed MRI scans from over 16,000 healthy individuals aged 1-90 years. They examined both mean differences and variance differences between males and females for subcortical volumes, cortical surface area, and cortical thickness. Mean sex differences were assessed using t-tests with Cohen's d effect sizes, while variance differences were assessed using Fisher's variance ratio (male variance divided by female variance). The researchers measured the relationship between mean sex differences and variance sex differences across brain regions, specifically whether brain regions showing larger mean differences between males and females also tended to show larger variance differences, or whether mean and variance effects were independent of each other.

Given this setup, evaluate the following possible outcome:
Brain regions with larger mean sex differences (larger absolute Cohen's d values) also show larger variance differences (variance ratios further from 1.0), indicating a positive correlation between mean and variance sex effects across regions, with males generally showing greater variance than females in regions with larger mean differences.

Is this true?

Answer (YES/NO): NO